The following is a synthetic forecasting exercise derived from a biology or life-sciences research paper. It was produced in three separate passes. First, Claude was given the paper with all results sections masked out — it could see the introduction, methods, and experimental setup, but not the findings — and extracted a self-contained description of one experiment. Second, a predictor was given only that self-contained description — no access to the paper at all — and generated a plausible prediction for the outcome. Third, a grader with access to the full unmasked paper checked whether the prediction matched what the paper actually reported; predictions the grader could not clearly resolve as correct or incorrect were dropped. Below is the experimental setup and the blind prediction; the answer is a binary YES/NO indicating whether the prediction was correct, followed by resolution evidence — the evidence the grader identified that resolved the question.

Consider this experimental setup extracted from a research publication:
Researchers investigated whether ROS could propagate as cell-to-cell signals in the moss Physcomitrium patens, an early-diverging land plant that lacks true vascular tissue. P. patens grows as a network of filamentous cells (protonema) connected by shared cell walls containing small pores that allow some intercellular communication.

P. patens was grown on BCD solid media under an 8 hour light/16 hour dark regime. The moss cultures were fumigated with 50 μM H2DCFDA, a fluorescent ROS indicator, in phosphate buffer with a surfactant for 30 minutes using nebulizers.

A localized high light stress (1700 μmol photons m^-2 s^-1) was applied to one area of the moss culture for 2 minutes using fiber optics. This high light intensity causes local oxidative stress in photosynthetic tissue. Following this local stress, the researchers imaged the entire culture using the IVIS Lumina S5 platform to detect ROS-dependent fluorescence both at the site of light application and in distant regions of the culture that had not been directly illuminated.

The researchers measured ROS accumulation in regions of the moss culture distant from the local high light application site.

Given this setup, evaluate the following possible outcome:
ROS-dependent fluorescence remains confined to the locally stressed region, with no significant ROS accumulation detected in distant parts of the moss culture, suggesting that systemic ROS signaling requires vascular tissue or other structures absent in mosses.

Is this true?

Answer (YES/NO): NO